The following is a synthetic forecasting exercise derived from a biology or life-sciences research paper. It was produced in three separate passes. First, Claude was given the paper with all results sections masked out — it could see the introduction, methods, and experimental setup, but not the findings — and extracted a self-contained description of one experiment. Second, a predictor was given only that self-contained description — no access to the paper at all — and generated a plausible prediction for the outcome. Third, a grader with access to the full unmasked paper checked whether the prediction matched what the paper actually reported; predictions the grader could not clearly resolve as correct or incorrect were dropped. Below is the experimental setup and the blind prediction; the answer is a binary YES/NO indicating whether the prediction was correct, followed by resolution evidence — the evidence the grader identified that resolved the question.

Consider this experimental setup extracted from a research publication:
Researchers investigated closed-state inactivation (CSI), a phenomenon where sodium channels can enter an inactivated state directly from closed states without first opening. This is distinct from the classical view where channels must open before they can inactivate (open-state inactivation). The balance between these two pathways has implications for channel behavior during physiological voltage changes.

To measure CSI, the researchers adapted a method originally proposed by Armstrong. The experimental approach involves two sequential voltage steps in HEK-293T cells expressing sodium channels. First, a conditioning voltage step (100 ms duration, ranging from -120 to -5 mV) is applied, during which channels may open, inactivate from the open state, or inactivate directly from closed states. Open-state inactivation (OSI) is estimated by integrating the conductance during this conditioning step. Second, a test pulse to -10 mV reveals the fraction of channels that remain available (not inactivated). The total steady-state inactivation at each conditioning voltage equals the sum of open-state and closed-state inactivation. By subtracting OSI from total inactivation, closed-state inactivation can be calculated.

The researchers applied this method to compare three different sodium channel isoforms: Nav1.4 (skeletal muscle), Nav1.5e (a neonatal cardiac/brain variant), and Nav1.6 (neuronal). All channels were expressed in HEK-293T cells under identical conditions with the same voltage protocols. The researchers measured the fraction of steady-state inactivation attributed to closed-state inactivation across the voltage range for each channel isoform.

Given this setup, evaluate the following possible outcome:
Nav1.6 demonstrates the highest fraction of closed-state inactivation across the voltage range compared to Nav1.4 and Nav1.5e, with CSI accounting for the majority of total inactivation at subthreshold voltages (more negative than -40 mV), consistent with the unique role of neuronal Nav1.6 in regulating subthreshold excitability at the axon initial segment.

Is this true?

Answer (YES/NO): NO